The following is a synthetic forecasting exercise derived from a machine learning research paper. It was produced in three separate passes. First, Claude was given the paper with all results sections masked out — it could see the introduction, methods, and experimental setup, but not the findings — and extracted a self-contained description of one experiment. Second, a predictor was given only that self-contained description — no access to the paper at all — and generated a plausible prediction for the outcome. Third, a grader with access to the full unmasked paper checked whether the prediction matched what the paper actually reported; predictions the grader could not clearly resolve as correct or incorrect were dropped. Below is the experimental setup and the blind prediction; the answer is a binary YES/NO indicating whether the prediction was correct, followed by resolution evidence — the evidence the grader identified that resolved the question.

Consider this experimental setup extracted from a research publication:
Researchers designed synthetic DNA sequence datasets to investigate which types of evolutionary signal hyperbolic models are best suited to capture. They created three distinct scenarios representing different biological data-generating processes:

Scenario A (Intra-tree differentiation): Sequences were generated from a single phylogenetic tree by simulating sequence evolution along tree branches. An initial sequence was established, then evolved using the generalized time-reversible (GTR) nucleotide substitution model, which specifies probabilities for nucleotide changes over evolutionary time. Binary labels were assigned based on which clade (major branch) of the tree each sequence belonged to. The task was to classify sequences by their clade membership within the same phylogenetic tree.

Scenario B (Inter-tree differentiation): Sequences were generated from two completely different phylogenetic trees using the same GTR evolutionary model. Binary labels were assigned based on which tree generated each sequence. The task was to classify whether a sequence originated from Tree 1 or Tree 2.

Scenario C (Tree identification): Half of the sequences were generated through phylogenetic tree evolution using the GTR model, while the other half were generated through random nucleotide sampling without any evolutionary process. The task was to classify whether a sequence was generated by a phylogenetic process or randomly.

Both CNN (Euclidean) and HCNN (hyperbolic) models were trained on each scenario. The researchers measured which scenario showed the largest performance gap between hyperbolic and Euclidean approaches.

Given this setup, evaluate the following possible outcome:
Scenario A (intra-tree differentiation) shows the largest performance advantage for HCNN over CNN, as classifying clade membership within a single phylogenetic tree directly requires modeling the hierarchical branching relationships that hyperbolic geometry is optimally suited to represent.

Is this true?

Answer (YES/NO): NO